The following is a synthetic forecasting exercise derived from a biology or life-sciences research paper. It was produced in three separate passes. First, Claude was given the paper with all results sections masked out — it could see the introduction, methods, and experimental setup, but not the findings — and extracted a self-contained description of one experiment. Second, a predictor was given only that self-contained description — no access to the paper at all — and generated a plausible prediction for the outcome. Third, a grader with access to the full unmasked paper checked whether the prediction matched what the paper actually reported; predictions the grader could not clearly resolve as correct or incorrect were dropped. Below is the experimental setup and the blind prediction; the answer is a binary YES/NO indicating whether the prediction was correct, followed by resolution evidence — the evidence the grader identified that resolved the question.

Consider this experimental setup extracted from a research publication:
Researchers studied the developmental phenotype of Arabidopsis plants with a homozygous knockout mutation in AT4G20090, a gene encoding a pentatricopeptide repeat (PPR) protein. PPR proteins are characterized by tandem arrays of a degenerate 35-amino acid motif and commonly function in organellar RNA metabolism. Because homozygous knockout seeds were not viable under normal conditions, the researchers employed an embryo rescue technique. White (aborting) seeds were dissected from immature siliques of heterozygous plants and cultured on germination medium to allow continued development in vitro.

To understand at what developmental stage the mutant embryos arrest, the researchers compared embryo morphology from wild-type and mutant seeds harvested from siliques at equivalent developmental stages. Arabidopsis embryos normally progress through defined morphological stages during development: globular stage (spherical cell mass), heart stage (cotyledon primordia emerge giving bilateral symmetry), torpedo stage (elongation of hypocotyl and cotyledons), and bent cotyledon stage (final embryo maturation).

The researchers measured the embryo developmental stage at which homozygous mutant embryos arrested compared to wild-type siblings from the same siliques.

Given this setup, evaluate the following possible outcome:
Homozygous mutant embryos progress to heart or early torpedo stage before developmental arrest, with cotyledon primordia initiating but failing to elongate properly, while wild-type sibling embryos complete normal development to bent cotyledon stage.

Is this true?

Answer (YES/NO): YES